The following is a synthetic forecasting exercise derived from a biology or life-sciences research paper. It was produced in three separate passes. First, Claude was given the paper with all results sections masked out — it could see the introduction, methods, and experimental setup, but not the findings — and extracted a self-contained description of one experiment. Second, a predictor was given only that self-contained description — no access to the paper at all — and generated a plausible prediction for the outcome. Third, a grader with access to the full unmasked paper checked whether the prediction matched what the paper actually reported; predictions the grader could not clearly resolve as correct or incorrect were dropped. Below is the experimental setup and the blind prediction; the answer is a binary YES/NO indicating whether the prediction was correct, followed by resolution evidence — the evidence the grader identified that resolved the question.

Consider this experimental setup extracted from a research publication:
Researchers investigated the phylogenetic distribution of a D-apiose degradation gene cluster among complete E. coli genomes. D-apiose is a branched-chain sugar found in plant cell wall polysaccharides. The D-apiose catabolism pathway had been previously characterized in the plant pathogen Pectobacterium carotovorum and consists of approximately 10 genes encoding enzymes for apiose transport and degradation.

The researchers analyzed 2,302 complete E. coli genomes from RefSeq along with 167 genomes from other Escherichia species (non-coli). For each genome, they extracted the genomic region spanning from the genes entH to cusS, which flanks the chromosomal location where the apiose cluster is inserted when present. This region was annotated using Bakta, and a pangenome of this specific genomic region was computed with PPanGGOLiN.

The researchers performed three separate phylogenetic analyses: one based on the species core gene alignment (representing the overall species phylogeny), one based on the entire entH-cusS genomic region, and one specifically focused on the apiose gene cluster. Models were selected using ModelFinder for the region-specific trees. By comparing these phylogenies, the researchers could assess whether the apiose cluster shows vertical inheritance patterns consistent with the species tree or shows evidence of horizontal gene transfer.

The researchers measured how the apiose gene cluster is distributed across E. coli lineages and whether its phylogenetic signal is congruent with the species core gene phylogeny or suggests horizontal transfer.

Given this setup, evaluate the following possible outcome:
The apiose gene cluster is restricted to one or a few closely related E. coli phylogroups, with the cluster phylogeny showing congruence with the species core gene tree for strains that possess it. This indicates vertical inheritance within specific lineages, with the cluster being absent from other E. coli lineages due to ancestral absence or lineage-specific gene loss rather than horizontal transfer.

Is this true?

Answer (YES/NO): YES